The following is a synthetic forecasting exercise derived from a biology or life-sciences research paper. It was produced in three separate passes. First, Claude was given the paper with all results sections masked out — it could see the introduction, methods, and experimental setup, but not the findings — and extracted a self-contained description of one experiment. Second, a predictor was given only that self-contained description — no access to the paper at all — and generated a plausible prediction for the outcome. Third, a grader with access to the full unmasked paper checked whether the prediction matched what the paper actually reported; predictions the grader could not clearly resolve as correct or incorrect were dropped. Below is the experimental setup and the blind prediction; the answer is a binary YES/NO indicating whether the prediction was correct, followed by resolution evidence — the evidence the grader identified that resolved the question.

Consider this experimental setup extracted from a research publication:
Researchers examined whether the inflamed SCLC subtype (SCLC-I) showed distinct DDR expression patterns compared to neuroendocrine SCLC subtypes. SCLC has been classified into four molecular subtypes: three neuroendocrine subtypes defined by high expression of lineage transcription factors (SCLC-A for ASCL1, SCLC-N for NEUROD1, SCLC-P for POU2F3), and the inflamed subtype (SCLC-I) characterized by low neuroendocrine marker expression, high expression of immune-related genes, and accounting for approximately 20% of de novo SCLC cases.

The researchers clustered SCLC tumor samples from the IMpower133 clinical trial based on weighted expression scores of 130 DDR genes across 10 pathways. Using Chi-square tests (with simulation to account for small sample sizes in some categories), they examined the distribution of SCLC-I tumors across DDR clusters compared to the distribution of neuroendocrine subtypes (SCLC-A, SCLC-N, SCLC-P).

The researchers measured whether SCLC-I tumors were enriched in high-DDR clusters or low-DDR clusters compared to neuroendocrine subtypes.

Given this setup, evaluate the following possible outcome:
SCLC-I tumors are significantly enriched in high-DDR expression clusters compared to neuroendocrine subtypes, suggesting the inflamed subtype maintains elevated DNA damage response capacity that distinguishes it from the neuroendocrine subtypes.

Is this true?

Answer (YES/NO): NO